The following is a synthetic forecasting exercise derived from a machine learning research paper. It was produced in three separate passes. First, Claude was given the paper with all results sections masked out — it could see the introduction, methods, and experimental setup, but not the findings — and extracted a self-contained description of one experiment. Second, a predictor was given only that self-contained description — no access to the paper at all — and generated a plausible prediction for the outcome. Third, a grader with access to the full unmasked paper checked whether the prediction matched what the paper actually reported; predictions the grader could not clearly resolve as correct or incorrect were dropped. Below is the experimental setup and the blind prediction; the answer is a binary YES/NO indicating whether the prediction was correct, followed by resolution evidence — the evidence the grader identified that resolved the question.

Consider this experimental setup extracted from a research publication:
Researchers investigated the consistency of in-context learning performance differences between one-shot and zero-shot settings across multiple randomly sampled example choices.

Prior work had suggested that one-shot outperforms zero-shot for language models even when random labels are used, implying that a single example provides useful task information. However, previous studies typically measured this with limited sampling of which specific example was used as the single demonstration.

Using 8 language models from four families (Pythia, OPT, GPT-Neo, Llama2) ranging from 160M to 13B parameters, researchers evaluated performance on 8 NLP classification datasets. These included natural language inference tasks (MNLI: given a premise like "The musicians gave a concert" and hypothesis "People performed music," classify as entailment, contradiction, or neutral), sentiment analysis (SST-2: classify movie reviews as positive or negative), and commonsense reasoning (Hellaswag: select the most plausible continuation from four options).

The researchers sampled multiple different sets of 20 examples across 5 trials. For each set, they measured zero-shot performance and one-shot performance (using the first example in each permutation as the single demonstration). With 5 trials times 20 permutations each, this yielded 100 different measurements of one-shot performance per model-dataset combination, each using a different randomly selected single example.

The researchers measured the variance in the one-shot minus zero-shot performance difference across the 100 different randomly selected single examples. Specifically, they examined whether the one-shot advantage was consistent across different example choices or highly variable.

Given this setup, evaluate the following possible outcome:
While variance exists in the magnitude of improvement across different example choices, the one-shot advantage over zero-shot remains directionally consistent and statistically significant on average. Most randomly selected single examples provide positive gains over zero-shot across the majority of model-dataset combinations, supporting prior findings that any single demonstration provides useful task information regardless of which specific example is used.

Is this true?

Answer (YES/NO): NO